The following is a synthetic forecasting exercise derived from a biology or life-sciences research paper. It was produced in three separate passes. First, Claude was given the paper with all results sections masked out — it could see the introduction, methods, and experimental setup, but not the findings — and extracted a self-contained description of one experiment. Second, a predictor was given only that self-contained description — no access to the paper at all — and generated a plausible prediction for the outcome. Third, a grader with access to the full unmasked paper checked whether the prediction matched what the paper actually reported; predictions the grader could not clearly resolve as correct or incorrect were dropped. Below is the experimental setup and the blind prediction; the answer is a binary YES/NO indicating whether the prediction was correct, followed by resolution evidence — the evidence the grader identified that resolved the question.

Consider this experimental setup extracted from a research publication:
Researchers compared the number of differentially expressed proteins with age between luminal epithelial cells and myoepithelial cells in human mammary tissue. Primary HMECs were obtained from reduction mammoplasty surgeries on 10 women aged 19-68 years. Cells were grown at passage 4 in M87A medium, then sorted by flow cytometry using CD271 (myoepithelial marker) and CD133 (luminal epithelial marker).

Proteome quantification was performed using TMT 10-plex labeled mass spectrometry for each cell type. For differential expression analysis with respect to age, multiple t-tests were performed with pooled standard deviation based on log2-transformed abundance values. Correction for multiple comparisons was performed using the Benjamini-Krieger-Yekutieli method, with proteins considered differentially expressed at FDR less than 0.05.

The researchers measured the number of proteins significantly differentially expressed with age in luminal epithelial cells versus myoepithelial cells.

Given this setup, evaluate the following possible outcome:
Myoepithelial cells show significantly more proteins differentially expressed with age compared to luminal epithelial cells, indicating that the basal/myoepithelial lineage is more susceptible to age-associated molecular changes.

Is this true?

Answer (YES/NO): YES